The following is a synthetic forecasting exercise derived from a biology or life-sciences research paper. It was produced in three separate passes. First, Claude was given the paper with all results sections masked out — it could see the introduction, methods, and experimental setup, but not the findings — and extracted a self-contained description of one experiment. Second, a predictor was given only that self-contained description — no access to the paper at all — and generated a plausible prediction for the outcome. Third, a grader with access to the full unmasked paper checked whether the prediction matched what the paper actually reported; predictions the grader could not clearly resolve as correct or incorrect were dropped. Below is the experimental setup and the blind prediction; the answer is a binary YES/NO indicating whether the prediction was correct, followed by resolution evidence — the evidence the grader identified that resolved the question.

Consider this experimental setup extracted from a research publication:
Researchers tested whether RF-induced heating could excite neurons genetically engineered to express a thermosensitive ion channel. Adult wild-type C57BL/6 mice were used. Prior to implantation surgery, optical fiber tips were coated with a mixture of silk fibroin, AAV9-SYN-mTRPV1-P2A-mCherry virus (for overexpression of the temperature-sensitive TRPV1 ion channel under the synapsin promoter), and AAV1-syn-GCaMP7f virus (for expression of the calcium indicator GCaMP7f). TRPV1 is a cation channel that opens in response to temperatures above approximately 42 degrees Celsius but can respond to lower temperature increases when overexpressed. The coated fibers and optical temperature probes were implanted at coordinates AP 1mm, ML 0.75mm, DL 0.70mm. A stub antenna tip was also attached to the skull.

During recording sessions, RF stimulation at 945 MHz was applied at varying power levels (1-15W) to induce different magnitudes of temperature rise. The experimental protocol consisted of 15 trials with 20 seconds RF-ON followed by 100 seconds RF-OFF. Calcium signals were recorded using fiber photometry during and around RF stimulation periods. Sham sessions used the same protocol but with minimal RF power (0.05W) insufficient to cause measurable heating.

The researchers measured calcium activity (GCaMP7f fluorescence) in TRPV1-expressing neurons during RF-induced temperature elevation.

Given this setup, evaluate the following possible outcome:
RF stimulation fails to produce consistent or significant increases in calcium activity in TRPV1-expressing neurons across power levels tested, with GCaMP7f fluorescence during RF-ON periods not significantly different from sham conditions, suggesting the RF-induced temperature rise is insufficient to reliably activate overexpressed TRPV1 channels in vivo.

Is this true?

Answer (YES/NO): NO